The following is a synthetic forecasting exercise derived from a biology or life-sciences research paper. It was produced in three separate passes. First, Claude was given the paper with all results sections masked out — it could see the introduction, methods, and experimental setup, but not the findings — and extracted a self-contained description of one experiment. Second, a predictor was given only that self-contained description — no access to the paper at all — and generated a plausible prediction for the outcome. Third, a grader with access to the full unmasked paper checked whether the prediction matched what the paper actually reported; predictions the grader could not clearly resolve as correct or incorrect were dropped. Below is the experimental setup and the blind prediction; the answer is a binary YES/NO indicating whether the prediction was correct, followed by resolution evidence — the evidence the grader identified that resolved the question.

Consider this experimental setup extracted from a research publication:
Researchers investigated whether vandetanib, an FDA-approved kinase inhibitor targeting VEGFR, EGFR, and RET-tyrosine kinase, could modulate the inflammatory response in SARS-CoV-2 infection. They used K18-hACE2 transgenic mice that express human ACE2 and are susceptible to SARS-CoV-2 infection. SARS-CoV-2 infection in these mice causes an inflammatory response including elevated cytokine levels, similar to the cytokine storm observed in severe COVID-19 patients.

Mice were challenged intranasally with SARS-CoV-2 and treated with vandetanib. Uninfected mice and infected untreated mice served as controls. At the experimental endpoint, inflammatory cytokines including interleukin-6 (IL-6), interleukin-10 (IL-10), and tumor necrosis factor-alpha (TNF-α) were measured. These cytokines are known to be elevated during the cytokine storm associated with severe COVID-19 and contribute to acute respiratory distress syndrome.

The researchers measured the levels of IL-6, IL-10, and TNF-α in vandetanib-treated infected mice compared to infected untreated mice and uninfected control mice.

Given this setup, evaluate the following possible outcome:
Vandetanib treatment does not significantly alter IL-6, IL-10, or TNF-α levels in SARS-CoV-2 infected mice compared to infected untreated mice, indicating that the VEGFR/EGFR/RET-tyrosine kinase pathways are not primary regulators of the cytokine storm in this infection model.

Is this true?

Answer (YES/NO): NO